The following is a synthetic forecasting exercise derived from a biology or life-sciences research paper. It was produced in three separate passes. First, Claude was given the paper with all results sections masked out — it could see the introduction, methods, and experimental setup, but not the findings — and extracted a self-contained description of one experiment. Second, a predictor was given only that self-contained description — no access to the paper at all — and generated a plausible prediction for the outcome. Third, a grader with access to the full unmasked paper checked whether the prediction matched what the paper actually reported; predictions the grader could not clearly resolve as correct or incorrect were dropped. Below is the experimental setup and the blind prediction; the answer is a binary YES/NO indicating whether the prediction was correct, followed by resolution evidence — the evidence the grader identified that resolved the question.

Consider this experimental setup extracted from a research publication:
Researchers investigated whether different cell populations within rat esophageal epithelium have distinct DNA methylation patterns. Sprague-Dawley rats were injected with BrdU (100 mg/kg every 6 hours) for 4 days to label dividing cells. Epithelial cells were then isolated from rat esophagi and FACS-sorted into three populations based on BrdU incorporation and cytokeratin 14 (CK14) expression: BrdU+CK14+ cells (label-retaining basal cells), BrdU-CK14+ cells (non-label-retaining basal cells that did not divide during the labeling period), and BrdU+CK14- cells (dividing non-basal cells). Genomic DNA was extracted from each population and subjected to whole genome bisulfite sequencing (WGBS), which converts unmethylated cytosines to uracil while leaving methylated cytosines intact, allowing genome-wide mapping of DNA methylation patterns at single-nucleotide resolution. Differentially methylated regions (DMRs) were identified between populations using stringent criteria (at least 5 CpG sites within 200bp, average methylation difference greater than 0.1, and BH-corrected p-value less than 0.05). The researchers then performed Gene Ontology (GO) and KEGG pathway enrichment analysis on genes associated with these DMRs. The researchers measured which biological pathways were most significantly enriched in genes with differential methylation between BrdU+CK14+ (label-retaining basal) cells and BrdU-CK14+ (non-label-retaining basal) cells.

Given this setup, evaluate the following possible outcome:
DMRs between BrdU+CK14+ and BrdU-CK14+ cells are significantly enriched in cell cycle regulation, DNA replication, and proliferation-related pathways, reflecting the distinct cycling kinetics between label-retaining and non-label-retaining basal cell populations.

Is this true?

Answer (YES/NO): NO